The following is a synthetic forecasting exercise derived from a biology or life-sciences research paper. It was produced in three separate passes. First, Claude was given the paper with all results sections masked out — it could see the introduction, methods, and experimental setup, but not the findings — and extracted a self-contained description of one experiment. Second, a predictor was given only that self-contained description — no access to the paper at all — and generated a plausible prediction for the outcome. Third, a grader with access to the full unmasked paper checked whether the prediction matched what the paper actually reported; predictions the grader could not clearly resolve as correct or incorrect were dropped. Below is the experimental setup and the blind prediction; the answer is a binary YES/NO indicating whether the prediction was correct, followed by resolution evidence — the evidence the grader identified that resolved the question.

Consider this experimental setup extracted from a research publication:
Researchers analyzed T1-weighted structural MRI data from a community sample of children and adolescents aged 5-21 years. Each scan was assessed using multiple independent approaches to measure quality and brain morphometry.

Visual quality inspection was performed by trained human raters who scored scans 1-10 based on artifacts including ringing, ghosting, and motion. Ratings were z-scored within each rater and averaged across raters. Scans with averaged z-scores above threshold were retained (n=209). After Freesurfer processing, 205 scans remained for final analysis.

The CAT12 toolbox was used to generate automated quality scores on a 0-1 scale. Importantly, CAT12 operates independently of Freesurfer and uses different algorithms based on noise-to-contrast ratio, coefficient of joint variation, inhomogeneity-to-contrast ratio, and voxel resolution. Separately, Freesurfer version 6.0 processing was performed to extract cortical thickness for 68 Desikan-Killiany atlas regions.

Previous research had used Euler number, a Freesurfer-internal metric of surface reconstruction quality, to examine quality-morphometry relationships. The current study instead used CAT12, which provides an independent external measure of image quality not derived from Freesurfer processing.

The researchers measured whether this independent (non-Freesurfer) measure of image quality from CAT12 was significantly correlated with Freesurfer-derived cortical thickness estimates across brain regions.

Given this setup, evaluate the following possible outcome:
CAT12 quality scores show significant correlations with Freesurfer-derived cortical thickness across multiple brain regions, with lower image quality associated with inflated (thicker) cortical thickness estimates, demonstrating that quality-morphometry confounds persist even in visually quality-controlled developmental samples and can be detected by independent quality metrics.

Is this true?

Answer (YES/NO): NO